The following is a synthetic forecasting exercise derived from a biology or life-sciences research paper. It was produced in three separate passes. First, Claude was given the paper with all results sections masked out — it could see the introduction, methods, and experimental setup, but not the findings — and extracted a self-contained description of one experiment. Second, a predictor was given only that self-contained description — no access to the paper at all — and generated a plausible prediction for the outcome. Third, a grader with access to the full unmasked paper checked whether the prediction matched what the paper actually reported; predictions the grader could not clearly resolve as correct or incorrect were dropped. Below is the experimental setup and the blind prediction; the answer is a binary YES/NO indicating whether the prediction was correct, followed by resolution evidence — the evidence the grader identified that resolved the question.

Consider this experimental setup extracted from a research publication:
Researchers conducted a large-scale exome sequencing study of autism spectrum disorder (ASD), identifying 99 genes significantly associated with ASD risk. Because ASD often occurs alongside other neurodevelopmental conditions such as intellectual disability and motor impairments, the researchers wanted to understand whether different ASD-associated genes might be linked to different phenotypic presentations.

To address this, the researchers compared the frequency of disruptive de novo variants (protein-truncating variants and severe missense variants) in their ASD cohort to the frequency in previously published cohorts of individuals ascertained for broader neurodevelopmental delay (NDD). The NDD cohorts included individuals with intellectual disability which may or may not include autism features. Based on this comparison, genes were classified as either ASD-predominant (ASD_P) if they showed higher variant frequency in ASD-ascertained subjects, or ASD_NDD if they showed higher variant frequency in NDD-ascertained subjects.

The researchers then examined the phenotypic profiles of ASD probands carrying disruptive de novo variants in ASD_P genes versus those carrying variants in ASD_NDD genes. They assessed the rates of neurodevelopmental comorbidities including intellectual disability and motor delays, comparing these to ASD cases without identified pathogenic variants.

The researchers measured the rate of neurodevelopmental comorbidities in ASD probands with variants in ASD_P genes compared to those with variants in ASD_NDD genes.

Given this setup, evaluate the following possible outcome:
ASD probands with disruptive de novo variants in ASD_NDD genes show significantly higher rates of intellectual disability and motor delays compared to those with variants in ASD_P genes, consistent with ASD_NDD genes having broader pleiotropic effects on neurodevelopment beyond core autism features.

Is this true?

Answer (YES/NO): YES